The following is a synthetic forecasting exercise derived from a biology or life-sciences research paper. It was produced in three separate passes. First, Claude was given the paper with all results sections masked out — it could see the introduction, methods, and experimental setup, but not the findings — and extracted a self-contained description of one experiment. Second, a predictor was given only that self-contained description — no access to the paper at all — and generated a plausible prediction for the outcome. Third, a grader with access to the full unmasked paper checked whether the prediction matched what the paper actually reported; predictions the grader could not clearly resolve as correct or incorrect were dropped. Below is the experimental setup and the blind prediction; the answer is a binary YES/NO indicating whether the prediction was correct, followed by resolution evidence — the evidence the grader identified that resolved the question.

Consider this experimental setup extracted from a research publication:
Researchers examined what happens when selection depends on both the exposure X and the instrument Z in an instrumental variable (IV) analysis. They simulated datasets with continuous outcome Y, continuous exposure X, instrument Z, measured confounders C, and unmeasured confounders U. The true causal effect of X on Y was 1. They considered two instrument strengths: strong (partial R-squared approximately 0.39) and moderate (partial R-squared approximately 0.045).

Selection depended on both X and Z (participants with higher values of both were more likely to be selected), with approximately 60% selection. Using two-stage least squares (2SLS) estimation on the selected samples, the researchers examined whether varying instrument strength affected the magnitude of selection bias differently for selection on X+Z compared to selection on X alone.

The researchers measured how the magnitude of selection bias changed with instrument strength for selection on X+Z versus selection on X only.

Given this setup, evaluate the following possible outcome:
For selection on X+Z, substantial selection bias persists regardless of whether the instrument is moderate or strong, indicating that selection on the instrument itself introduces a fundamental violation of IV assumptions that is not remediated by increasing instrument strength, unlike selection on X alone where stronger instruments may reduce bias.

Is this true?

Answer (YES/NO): NO